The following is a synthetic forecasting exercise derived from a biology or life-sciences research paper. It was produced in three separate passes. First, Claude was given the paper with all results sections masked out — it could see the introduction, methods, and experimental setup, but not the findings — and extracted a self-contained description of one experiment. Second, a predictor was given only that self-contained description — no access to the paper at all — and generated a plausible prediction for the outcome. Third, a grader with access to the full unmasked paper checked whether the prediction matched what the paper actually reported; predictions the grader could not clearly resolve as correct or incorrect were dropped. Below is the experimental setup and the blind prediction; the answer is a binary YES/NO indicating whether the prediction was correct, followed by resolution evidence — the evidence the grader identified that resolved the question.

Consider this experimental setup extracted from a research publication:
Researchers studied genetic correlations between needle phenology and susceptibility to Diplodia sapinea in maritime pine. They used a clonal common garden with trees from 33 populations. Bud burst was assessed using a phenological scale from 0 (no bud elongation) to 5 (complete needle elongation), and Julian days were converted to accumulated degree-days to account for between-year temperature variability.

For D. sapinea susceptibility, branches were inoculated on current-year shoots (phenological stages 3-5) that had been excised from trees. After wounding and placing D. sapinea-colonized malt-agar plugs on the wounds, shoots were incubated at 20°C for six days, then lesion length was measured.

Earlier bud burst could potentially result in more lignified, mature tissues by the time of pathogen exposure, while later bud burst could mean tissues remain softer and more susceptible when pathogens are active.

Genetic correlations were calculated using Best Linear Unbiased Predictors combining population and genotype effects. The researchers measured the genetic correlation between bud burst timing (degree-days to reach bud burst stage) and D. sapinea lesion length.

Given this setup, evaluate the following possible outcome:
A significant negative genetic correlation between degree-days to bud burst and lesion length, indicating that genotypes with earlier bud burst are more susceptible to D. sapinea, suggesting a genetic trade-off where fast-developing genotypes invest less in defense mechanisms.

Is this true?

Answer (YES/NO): NO